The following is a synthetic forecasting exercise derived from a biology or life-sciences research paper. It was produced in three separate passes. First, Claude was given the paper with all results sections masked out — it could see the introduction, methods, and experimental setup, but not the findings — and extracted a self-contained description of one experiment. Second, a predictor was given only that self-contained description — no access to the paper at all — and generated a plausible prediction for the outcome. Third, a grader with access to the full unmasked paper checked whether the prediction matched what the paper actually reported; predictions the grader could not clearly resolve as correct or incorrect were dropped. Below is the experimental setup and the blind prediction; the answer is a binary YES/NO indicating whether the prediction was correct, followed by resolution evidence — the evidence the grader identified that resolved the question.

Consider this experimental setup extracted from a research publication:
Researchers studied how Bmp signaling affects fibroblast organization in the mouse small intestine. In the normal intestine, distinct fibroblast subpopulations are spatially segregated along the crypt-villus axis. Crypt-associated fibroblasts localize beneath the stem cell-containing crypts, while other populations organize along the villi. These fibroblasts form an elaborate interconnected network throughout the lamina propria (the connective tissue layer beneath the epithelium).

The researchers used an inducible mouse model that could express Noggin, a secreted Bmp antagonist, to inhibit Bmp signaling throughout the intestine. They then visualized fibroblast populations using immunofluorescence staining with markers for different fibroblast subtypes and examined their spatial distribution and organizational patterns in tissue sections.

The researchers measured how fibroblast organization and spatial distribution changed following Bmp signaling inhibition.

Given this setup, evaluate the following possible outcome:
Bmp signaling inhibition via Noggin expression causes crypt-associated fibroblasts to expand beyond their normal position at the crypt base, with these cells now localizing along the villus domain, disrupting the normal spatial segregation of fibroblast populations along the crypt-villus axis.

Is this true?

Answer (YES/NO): NO